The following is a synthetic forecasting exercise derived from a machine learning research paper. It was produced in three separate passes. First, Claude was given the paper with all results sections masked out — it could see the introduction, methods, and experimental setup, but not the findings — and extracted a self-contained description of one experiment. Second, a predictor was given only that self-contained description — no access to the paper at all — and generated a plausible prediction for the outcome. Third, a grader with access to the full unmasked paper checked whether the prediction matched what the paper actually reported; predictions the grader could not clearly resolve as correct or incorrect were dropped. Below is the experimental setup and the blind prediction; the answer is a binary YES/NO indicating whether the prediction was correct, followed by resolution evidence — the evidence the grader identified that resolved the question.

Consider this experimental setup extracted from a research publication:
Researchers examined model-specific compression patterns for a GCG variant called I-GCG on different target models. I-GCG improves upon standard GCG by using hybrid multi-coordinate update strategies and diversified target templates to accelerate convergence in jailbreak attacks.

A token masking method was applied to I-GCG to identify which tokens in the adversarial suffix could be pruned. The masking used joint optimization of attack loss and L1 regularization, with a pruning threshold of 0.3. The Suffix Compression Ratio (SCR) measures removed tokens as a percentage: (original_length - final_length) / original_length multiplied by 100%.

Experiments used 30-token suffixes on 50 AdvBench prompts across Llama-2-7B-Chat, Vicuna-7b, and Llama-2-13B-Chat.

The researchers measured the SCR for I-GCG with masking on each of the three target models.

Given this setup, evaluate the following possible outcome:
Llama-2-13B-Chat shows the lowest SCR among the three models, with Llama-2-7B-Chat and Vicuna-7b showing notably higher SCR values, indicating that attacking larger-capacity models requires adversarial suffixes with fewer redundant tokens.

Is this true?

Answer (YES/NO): NO